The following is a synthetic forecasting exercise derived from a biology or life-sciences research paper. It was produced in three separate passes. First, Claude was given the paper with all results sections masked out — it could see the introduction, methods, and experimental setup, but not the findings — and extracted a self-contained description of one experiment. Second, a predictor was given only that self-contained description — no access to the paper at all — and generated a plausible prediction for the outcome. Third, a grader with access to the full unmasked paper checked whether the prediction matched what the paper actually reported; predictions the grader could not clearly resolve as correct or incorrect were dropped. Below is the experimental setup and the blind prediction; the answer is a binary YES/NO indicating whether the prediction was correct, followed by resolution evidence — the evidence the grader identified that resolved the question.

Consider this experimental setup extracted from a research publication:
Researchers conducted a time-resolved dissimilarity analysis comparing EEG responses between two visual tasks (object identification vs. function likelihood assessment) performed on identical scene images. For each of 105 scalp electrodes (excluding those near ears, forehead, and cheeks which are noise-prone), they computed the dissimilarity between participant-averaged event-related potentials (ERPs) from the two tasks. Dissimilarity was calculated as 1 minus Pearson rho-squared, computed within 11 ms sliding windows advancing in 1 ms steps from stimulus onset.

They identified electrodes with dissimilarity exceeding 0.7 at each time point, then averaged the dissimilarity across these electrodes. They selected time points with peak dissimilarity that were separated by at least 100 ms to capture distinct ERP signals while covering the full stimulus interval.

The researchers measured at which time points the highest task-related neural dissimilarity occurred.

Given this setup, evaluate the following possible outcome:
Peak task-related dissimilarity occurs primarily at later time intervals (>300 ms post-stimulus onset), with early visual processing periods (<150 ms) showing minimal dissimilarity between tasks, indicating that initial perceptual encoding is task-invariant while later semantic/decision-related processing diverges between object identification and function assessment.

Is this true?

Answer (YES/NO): NO